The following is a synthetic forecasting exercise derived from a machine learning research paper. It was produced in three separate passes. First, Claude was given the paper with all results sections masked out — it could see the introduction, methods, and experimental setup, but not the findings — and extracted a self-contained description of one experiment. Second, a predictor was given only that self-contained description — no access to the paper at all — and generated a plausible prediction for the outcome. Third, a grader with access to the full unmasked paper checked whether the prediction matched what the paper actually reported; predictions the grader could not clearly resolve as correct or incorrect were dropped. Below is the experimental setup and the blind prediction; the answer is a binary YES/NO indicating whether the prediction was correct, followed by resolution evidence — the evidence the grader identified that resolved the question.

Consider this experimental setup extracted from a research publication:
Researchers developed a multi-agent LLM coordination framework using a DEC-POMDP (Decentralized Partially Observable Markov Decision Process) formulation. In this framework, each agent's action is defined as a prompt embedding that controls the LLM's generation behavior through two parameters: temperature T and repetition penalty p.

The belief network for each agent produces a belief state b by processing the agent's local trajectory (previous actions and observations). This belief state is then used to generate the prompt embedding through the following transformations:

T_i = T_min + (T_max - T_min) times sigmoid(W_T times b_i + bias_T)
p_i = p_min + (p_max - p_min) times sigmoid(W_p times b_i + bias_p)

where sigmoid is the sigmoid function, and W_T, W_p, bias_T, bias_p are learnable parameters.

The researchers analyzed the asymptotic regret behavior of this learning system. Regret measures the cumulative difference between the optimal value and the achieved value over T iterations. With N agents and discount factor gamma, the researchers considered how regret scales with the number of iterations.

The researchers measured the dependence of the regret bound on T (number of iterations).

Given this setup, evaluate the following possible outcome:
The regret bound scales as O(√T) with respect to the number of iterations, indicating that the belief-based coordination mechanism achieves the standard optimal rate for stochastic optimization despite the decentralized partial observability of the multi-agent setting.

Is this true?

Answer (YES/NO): YES